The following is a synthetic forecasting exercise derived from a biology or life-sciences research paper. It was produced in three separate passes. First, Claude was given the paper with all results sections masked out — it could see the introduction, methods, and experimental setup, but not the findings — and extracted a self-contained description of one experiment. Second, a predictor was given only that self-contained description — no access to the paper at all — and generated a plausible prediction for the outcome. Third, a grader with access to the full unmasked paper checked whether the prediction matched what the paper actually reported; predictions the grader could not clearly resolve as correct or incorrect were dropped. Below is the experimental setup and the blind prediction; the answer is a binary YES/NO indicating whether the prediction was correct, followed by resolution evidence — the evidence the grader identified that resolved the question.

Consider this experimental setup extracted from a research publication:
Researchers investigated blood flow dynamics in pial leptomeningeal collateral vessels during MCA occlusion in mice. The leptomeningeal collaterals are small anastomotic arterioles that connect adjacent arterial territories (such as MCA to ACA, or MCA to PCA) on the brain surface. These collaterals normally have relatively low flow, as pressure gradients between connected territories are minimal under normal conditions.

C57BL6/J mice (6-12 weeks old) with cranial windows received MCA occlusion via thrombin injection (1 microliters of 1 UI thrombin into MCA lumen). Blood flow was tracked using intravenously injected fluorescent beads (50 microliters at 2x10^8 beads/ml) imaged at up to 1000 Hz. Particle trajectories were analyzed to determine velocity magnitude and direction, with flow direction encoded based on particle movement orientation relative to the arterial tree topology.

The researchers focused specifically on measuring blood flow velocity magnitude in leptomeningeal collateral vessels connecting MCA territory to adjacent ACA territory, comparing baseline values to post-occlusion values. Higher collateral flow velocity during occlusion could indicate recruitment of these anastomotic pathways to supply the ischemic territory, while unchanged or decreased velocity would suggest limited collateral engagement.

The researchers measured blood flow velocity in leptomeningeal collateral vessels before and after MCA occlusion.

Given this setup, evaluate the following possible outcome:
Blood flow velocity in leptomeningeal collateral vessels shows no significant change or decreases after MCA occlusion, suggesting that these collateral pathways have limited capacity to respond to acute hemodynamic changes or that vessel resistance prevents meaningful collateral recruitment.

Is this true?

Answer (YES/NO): NO